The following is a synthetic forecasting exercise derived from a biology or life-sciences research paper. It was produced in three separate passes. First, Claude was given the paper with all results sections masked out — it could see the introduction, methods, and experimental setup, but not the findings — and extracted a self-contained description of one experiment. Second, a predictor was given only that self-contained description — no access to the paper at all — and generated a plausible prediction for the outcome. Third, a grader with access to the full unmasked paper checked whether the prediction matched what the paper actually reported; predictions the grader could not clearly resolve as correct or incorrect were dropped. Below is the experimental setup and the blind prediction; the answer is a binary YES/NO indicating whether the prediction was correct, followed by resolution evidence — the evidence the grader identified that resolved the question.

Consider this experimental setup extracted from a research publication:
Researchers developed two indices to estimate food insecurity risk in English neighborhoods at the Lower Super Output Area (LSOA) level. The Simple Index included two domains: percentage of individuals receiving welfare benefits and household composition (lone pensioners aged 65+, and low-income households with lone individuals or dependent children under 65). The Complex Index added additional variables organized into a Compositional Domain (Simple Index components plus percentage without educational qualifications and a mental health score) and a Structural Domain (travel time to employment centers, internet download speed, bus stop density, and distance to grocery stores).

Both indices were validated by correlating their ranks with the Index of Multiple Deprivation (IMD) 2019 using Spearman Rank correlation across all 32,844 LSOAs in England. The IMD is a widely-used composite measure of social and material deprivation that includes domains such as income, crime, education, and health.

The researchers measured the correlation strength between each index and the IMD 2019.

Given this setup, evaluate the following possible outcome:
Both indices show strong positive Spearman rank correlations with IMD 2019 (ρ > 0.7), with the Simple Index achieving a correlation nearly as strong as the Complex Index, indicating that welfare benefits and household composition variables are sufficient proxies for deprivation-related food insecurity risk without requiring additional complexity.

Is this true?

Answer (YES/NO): NO